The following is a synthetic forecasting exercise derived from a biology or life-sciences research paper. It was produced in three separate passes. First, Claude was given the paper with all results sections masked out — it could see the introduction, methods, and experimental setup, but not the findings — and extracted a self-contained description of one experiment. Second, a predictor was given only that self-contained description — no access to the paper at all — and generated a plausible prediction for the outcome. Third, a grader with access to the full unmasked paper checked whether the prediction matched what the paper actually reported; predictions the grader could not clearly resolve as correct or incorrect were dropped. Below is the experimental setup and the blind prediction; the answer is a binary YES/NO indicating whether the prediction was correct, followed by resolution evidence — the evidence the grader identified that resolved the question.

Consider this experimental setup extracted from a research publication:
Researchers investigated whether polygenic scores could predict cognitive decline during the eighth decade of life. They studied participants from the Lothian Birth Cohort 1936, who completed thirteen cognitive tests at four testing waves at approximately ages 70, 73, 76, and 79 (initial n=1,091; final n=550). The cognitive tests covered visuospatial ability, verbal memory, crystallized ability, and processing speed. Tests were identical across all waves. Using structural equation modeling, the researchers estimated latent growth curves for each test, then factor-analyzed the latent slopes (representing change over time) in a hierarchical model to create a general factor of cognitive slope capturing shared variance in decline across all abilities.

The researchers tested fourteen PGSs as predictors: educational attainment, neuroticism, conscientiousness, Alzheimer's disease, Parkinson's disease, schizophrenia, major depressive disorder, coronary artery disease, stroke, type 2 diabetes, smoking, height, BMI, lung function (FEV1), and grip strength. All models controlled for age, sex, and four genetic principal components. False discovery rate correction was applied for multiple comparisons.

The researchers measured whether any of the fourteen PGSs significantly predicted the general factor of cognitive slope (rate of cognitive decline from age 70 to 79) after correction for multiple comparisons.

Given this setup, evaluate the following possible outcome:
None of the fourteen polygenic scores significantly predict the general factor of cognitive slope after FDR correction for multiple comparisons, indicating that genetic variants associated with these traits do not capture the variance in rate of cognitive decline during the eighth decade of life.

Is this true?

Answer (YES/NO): YES